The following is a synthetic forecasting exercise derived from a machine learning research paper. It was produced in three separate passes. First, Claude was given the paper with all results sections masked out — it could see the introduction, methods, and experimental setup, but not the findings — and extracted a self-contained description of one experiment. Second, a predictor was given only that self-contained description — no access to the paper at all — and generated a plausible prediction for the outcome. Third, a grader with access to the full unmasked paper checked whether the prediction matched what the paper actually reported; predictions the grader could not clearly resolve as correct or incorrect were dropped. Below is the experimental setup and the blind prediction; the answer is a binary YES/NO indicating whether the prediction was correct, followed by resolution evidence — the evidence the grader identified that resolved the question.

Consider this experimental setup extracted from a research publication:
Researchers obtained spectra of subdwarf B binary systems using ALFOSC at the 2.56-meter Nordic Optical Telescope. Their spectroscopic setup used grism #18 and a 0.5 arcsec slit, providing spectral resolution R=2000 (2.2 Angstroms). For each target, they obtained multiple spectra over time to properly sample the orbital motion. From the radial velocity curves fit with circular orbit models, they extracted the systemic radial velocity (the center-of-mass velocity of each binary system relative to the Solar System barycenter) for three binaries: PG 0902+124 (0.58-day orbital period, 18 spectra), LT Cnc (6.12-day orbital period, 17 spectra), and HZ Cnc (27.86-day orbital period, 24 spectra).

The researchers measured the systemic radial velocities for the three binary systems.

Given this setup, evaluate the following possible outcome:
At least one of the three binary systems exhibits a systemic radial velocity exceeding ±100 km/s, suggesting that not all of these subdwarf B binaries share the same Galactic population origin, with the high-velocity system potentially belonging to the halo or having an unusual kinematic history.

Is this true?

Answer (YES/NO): NO